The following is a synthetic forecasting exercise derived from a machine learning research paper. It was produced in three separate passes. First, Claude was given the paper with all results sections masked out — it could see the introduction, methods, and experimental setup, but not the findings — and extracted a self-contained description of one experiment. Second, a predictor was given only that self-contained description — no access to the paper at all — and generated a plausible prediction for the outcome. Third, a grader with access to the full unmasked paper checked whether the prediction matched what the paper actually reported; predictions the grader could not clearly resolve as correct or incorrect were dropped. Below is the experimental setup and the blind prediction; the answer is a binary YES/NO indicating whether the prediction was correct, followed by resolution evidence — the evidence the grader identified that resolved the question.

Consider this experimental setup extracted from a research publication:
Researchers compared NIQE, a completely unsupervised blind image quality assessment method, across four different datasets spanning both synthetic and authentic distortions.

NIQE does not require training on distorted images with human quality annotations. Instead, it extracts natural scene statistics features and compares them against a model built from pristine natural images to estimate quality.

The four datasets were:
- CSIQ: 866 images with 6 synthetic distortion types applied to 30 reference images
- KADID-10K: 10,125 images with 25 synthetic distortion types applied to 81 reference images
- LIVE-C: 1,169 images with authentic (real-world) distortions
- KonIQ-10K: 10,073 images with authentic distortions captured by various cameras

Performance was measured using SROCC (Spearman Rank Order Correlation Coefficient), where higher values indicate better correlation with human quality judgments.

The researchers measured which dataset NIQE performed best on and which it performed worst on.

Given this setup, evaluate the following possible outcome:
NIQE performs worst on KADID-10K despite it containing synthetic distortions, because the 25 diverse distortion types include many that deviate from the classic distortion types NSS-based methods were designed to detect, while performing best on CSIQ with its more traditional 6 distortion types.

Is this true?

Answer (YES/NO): YES